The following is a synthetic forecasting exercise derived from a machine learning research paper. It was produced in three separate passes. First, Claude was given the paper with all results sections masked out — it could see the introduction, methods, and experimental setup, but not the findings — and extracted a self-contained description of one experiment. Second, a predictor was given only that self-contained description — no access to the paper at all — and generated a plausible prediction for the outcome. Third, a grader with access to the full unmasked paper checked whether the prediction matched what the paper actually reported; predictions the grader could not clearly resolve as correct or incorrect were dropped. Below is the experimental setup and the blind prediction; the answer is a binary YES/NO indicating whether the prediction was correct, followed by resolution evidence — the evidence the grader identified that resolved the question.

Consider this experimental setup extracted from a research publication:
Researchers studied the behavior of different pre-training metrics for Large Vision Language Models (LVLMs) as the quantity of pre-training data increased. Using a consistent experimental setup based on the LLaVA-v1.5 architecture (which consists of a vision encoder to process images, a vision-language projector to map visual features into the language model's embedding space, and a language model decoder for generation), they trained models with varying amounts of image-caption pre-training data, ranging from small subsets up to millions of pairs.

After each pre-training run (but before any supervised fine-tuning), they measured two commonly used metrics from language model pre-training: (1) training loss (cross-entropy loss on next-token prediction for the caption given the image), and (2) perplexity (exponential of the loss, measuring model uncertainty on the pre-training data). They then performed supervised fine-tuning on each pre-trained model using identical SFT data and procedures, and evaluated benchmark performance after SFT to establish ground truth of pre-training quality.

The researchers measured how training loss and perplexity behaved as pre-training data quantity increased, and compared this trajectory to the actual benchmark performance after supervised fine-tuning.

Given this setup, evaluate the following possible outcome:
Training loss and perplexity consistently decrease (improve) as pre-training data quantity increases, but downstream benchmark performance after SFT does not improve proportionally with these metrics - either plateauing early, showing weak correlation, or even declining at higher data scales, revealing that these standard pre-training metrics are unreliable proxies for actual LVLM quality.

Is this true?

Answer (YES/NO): YES